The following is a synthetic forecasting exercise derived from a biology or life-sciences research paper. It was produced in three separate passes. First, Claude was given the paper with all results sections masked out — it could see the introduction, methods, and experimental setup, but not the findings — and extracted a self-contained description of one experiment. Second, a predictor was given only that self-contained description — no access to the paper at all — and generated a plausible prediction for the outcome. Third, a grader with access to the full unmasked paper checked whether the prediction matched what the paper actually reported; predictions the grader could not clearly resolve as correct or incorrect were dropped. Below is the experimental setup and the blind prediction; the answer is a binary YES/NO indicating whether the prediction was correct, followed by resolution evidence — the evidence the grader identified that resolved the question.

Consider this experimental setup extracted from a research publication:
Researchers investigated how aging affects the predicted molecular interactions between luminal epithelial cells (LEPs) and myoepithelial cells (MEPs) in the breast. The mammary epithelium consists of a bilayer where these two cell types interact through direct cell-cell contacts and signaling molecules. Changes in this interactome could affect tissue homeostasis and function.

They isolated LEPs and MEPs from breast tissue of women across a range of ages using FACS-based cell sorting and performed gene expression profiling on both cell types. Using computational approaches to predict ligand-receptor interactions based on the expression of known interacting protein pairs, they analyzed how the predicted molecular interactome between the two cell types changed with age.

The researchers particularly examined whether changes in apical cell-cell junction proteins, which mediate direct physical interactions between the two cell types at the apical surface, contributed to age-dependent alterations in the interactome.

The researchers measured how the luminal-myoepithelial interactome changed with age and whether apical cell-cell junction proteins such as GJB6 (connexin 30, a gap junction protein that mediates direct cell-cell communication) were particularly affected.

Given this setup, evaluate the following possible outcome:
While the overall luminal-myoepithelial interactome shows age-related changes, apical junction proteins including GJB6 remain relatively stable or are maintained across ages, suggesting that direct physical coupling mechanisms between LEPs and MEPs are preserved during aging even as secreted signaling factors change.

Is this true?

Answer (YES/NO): NO